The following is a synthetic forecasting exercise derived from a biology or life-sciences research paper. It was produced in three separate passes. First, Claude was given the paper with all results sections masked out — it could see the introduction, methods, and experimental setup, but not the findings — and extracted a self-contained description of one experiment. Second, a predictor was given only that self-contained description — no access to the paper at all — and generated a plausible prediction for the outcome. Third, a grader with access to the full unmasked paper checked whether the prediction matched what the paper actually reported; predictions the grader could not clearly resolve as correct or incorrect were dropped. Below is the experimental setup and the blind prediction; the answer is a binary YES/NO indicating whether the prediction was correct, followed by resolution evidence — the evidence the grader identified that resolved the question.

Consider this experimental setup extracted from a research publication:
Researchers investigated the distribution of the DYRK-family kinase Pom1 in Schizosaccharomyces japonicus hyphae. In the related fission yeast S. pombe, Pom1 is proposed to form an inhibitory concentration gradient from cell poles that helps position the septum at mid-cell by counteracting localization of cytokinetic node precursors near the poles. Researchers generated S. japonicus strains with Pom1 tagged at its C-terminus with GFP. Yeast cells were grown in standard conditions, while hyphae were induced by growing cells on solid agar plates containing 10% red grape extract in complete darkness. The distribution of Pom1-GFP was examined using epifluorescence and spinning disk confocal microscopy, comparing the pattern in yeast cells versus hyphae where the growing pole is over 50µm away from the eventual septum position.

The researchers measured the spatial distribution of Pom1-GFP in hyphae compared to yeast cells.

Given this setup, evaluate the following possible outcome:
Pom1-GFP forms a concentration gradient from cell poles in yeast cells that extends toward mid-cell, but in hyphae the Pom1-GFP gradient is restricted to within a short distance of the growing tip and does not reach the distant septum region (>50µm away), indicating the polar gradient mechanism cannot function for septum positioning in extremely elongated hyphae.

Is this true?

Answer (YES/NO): NO